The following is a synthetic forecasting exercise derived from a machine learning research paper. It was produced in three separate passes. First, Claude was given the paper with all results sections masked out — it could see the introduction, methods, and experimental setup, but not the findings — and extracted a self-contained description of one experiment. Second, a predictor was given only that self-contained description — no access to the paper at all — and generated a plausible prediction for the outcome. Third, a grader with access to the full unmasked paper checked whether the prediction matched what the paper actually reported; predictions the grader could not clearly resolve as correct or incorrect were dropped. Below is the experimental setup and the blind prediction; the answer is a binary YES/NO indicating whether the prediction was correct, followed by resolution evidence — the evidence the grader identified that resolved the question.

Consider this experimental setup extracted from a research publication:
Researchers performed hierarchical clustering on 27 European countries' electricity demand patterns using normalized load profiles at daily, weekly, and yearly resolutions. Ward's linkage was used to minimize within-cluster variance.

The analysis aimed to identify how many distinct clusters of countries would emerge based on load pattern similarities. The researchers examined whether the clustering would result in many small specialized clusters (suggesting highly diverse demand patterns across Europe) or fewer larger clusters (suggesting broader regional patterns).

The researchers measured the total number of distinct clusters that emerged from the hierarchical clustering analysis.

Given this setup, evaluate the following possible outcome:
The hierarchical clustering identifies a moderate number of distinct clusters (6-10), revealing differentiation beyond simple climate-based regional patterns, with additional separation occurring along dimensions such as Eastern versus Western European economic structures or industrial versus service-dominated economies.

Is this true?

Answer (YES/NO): NO